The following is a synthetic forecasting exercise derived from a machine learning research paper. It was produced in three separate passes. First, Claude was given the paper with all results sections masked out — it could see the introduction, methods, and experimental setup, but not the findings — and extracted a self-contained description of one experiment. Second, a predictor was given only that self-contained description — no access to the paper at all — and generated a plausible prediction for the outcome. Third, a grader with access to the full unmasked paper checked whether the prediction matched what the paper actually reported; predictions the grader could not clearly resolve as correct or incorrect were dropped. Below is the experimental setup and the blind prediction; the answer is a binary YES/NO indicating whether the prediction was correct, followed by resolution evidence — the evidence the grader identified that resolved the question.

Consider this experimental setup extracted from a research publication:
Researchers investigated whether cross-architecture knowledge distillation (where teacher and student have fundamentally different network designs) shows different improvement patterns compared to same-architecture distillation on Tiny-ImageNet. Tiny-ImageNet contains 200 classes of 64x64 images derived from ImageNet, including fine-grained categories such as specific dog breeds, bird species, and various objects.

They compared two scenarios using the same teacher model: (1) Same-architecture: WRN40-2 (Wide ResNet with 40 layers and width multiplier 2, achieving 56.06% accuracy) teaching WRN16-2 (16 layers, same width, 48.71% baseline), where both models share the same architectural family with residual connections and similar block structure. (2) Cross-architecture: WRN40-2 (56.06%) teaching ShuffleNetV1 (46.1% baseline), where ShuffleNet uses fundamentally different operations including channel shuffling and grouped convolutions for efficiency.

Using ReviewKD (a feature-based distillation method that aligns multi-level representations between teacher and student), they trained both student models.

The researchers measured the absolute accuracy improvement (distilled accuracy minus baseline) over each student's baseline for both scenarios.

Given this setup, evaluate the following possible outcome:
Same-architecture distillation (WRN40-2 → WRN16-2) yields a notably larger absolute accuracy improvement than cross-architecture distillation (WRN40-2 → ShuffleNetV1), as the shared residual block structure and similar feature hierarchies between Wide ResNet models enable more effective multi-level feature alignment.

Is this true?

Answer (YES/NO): NO